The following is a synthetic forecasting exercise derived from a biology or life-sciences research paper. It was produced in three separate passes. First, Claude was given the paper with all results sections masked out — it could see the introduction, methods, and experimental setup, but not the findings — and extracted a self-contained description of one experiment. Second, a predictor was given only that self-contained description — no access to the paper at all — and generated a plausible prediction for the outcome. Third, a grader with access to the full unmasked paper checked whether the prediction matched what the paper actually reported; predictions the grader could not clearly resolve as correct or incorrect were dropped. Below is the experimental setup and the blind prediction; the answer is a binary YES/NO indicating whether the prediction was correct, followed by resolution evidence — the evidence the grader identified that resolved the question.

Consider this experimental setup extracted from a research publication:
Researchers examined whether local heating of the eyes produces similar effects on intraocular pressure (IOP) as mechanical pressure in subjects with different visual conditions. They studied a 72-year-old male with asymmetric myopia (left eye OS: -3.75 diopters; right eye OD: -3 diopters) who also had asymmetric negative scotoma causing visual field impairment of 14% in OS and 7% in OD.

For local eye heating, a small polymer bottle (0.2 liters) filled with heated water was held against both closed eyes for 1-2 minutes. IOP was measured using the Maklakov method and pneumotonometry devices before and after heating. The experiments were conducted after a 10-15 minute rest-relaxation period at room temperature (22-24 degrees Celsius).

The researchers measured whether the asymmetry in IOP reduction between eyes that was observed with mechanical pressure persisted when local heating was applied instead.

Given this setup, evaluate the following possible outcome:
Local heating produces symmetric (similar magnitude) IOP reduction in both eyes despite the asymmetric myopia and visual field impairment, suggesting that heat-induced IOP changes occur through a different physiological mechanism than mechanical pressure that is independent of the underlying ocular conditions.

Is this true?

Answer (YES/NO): NO